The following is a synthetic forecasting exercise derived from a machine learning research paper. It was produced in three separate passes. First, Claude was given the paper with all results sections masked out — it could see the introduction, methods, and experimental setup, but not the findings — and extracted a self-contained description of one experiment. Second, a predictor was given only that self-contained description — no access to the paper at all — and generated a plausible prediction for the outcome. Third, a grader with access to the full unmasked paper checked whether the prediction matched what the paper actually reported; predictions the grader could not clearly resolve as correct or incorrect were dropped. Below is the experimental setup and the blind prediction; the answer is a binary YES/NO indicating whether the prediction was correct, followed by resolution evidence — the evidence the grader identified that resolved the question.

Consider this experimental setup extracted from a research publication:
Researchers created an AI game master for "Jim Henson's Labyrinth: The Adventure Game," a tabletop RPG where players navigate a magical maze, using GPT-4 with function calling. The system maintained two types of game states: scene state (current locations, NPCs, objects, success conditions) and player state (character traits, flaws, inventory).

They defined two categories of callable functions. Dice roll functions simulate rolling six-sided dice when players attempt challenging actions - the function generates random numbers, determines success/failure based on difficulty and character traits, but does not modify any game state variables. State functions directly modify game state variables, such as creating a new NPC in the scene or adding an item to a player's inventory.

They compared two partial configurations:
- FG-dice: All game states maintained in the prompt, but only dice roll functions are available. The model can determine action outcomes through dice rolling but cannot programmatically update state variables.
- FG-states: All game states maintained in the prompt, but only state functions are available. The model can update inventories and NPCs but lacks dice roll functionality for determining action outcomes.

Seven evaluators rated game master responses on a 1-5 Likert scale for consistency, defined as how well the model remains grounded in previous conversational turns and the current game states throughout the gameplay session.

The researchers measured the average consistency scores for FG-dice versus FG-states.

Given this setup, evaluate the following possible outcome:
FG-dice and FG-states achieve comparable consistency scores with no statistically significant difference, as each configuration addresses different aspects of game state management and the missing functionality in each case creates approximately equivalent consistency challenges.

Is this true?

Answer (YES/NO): NO